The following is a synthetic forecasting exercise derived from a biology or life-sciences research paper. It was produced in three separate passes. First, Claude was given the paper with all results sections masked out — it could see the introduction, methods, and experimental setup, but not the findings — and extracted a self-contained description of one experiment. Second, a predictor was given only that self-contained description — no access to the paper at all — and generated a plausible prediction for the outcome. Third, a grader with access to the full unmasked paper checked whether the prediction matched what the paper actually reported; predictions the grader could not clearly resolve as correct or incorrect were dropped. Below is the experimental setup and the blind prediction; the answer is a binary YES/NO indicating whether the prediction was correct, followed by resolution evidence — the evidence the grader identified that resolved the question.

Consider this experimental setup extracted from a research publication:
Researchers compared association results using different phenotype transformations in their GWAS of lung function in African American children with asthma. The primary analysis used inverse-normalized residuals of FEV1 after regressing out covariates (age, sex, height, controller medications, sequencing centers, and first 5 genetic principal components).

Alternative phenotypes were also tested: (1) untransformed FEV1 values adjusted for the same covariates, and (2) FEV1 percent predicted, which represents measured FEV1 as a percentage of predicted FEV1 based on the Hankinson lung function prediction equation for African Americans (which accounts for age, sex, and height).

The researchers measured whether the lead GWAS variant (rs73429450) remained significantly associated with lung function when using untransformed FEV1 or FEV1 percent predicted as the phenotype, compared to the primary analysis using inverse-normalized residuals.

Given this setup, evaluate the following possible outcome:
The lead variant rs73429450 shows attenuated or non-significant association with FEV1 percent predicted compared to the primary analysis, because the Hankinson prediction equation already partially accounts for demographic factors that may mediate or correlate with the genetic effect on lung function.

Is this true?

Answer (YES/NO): YES